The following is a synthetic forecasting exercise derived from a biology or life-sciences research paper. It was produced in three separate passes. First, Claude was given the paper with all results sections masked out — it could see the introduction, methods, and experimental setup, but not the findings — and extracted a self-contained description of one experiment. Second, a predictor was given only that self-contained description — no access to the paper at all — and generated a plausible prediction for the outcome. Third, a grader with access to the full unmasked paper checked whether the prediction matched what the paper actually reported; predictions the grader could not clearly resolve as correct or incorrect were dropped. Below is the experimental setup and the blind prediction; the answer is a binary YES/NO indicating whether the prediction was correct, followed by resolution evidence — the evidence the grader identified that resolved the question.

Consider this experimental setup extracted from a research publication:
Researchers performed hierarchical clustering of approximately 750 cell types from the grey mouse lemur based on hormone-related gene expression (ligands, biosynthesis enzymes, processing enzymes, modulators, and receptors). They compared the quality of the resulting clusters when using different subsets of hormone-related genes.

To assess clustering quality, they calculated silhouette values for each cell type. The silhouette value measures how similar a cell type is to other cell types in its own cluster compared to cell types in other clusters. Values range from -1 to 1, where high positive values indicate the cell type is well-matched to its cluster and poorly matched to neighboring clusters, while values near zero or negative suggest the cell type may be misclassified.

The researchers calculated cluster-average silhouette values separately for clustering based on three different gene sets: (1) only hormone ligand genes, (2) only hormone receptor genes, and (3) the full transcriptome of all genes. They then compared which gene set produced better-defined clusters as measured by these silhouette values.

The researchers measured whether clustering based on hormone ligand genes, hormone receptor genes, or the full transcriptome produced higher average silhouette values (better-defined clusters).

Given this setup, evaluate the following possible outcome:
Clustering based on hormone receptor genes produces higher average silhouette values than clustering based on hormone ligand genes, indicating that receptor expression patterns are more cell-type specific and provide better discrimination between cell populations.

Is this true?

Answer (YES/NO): NO